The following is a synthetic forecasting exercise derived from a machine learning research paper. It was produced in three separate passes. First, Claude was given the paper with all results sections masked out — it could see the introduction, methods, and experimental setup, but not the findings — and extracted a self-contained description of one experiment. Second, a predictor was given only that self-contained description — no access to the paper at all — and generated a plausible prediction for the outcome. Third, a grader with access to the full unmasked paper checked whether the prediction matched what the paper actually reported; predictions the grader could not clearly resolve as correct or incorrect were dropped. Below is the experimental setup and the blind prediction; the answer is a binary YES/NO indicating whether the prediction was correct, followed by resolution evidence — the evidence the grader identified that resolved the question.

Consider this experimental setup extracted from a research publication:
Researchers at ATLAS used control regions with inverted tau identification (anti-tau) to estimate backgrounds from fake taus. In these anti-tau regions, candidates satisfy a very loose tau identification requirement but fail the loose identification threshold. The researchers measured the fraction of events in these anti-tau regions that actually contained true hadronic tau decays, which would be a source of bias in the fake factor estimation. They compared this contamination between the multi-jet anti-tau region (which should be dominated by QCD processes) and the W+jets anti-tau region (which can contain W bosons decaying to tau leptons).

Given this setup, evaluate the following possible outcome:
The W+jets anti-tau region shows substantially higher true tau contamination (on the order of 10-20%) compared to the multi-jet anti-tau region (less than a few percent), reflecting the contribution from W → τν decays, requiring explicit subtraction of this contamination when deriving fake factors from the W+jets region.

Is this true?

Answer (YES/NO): NO